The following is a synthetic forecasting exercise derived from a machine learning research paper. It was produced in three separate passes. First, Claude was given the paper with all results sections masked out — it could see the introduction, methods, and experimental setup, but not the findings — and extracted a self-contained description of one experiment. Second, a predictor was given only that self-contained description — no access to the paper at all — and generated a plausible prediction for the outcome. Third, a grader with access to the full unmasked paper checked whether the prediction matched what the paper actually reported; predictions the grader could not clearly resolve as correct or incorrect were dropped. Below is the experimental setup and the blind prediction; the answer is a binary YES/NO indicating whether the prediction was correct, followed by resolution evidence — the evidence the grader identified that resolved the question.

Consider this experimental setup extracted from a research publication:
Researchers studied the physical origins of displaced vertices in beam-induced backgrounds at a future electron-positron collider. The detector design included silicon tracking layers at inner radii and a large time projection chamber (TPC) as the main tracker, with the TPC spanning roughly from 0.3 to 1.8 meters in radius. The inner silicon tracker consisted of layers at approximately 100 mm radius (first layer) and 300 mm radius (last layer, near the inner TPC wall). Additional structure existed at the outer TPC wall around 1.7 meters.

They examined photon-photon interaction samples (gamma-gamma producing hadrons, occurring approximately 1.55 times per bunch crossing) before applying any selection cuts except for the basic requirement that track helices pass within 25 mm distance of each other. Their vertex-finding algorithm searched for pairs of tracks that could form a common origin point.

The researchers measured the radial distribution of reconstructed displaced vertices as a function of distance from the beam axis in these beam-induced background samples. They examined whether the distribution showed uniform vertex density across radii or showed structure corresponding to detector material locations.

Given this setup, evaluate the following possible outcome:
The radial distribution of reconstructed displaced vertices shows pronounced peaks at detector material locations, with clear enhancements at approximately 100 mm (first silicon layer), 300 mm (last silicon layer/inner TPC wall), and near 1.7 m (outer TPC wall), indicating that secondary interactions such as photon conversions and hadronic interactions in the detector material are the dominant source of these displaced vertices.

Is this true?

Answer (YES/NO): NO